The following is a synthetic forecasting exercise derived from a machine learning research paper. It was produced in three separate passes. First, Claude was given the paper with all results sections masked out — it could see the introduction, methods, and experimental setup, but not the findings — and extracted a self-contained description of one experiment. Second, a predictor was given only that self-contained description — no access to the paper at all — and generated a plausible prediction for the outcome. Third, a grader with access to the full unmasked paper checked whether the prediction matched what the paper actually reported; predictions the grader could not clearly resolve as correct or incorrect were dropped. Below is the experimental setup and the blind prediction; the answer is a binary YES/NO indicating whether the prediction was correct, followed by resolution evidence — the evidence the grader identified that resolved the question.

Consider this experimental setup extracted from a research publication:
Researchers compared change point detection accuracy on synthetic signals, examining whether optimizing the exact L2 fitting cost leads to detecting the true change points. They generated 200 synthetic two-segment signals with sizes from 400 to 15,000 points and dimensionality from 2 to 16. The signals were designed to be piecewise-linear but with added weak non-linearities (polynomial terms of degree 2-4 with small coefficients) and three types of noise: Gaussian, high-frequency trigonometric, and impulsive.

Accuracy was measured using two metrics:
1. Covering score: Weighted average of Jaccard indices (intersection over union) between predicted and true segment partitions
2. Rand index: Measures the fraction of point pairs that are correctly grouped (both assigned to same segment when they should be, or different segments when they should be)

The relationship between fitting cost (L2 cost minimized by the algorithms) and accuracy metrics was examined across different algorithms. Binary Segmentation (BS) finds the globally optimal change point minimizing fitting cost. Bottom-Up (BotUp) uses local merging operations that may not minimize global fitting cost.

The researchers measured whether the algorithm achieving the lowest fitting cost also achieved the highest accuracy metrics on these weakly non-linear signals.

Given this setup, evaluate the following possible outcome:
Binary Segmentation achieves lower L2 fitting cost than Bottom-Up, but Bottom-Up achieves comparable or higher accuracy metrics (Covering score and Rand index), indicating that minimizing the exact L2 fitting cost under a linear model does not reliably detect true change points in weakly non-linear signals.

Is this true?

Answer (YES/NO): YES